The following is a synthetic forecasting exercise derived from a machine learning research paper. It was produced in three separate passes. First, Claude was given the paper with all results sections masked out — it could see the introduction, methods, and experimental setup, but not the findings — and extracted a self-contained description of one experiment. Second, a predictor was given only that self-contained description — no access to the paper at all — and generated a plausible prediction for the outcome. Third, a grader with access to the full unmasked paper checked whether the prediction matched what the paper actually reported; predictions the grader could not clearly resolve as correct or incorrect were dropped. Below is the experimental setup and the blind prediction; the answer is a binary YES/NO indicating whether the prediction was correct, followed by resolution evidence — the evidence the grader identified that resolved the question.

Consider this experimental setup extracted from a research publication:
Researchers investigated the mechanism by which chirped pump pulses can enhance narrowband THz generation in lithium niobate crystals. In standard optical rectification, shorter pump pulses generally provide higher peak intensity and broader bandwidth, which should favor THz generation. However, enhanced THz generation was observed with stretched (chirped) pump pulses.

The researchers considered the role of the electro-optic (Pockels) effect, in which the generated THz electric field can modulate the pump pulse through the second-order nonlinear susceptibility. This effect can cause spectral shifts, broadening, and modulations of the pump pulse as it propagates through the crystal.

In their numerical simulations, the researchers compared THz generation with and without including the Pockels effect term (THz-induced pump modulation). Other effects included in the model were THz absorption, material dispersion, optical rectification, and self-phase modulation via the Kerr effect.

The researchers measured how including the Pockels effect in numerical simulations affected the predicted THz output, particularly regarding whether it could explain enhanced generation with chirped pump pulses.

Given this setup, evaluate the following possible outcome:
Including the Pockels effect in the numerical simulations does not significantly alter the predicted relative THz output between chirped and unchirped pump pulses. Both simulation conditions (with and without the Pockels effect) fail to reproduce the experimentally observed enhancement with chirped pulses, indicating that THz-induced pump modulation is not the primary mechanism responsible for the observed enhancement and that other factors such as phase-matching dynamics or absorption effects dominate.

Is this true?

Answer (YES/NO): NO